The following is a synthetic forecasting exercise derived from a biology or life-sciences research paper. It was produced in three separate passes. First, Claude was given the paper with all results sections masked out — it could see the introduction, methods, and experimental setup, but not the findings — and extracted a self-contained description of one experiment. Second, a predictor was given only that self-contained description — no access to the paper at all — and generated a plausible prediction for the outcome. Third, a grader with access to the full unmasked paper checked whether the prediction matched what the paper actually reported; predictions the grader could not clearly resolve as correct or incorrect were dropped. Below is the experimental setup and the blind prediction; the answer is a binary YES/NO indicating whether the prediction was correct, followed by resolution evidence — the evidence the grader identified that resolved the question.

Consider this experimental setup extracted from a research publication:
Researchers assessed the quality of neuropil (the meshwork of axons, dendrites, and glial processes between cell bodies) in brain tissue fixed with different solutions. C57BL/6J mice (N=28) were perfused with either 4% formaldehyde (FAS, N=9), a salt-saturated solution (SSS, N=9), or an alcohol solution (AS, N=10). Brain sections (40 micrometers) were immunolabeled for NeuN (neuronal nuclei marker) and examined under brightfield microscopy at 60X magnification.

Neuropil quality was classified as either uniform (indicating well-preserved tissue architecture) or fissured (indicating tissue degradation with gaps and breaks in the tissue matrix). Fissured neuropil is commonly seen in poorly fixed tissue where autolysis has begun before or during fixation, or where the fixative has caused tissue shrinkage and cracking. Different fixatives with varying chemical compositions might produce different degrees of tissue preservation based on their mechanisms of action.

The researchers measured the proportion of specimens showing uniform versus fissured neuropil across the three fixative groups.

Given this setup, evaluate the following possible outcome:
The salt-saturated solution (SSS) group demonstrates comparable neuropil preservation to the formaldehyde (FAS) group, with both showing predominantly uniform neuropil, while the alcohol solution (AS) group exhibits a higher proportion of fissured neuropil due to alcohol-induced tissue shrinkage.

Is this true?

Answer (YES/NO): NO